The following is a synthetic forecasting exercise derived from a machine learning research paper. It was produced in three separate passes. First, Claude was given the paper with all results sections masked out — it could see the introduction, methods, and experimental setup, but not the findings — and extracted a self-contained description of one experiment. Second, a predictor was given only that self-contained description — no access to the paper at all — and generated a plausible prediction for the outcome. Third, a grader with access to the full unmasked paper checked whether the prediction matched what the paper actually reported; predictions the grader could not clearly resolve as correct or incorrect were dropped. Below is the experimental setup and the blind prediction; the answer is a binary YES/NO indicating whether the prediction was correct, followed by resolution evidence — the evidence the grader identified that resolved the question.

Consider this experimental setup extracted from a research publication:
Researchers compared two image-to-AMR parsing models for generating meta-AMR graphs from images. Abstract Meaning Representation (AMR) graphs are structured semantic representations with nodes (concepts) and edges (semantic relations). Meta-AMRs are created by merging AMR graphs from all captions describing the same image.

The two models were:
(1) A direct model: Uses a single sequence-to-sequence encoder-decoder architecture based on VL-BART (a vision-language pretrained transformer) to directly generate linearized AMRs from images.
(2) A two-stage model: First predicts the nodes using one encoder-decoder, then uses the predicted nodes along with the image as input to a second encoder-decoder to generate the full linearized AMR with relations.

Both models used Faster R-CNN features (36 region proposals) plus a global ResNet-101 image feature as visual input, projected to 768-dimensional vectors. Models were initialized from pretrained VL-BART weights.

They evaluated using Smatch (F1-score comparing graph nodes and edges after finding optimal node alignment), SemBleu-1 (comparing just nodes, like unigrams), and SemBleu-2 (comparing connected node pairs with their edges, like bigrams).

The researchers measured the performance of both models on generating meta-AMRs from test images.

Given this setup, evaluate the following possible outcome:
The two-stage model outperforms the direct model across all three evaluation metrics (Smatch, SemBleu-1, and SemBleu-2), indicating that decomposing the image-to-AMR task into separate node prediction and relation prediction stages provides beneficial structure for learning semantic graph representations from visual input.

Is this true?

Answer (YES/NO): NO